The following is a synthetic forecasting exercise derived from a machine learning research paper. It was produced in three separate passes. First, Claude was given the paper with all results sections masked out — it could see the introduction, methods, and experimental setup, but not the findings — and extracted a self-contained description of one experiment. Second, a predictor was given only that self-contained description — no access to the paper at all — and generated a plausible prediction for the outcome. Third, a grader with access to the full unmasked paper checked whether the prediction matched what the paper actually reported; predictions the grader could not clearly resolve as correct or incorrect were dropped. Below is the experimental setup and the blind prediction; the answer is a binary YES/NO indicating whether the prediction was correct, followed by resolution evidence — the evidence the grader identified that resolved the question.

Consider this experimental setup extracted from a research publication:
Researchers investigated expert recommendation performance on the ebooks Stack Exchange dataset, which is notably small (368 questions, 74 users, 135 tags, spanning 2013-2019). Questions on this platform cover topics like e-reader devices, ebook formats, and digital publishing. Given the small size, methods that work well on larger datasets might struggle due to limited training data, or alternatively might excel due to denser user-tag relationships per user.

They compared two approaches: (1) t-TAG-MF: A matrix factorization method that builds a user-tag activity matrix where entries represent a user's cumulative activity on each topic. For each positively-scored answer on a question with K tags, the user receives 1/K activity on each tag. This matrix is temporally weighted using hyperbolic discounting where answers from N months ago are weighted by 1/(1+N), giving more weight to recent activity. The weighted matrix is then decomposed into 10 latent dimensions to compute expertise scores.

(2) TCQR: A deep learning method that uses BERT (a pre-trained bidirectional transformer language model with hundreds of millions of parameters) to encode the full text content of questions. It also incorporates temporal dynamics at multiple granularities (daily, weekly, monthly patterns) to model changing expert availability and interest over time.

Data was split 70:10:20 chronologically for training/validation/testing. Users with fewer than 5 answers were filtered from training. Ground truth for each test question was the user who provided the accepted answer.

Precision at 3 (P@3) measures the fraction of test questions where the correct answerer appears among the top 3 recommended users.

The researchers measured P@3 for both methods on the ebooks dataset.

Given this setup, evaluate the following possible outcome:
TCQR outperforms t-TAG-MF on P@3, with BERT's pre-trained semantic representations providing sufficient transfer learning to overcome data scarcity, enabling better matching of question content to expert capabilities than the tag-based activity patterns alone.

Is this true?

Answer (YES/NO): NO